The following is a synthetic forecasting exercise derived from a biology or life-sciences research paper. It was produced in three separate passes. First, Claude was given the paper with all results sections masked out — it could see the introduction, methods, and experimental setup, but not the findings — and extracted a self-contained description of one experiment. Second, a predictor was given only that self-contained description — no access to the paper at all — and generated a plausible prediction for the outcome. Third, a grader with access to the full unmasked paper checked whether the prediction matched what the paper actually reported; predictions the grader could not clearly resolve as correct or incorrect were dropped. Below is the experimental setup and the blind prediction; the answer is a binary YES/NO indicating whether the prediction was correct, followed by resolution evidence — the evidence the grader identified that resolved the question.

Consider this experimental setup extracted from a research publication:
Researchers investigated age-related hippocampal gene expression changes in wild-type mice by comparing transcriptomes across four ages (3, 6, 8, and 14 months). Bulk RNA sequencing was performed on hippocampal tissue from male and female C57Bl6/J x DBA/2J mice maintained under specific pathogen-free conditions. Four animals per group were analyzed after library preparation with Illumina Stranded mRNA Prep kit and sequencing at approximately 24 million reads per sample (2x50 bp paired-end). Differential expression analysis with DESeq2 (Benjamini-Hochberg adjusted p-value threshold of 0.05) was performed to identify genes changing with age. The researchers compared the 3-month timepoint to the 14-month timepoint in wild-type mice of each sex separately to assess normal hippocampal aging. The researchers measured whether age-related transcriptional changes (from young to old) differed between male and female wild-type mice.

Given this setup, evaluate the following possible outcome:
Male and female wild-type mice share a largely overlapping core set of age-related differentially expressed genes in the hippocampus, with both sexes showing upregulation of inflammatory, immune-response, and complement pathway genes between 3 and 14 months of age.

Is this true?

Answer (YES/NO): NO